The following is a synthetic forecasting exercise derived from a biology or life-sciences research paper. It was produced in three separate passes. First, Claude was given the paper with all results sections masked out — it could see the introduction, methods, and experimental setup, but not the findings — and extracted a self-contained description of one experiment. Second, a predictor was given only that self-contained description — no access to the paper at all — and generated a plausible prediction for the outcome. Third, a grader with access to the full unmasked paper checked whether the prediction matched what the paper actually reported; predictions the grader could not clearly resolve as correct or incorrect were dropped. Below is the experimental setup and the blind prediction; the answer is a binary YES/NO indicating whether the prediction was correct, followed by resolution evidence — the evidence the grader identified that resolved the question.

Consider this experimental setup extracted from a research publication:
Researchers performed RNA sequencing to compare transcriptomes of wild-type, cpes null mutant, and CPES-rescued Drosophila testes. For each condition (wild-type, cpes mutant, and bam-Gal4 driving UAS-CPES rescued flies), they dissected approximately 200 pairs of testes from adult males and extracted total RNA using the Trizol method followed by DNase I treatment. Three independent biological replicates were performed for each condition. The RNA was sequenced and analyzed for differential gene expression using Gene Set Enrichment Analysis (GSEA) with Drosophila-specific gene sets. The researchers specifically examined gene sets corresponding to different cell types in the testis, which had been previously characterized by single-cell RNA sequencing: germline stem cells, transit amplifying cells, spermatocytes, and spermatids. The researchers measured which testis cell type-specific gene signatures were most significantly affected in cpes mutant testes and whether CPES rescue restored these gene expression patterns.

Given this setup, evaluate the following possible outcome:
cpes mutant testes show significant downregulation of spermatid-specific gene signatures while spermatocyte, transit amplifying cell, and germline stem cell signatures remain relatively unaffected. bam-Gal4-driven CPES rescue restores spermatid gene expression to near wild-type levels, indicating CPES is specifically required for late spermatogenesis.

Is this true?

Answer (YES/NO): NO